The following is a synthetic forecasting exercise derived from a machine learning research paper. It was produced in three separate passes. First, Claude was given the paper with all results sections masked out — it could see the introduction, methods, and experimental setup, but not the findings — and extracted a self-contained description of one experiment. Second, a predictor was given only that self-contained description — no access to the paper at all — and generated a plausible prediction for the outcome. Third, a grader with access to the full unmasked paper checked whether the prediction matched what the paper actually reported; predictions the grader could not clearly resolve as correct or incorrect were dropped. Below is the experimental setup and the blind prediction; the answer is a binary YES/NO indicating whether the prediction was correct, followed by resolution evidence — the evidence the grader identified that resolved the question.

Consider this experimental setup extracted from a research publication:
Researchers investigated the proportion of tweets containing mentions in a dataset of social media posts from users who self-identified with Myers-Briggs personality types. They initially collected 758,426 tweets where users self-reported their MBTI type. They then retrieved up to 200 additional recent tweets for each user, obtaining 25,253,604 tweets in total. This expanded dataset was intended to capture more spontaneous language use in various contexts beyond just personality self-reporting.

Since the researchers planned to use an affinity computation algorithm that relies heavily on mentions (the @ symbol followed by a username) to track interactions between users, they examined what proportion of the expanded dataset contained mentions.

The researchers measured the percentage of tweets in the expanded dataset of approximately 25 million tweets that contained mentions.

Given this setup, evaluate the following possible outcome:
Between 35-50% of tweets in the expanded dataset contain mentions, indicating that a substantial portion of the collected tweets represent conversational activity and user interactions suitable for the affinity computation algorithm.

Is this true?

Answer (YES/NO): NO